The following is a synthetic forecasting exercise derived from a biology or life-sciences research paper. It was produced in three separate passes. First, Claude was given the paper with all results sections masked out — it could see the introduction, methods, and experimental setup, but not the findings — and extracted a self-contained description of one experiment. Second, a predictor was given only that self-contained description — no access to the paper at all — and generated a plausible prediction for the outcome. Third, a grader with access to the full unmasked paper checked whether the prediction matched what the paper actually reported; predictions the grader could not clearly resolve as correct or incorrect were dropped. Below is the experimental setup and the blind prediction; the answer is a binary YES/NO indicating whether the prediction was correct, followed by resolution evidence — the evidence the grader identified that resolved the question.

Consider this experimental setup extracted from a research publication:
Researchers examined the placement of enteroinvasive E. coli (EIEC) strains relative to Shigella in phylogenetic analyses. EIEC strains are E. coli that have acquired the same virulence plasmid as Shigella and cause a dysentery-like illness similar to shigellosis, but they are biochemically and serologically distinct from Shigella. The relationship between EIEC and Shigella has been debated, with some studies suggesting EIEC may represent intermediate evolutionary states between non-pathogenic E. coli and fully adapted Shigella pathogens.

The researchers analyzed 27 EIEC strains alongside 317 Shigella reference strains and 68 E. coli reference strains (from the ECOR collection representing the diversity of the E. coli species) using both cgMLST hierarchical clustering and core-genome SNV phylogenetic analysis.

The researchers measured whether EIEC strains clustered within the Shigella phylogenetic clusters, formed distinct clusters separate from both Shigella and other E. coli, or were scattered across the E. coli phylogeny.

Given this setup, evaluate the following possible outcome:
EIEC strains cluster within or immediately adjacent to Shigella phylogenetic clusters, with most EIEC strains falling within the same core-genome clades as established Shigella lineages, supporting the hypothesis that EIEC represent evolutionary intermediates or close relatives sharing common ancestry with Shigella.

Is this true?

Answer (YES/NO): NO